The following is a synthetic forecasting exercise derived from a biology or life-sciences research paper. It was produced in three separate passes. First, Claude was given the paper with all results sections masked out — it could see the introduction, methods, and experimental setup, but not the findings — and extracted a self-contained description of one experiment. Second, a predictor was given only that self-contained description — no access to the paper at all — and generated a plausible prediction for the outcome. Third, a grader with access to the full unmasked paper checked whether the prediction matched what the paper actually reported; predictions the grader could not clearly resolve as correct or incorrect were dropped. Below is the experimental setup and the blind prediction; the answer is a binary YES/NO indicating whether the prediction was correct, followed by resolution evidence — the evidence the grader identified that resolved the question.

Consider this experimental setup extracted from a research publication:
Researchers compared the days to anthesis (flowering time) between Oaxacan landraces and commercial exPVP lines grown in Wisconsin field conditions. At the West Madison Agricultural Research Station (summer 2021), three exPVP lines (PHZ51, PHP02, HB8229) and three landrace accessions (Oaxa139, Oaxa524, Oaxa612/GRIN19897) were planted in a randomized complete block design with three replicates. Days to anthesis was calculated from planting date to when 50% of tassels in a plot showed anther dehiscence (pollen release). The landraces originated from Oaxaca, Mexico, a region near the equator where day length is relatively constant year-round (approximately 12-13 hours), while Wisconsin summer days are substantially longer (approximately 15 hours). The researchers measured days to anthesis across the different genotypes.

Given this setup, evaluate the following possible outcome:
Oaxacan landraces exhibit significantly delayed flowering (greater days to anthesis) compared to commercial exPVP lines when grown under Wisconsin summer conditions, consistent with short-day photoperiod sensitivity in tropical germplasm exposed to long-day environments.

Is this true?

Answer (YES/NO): NO